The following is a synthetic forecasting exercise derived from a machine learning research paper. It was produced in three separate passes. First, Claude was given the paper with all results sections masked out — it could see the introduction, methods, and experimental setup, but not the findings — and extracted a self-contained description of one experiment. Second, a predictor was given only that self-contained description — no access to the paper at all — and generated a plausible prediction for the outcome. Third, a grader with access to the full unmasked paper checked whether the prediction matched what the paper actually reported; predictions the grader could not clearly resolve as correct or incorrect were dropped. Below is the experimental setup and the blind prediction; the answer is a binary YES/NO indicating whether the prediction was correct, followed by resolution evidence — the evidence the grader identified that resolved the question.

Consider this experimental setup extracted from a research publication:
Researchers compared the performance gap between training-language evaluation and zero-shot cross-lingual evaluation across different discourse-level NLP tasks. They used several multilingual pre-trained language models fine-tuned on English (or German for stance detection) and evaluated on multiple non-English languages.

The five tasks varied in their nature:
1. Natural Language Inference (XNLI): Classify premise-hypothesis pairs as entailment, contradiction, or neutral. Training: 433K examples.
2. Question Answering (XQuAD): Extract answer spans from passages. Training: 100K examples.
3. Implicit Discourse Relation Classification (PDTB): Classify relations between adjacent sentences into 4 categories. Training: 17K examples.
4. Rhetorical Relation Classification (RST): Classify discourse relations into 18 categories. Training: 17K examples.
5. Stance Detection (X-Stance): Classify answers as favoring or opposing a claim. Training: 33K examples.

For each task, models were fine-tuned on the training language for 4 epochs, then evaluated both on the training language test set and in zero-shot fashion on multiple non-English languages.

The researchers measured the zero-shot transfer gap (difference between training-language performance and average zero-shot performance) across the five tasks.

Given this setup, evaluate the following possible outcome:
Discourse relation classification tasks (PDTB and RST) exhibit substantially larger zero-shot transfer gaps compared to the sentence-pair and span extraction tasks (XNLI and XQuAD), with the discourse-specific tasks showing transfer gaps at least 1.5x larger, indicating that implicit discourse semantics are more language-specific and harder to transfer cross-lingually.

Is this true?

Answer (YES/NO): NO